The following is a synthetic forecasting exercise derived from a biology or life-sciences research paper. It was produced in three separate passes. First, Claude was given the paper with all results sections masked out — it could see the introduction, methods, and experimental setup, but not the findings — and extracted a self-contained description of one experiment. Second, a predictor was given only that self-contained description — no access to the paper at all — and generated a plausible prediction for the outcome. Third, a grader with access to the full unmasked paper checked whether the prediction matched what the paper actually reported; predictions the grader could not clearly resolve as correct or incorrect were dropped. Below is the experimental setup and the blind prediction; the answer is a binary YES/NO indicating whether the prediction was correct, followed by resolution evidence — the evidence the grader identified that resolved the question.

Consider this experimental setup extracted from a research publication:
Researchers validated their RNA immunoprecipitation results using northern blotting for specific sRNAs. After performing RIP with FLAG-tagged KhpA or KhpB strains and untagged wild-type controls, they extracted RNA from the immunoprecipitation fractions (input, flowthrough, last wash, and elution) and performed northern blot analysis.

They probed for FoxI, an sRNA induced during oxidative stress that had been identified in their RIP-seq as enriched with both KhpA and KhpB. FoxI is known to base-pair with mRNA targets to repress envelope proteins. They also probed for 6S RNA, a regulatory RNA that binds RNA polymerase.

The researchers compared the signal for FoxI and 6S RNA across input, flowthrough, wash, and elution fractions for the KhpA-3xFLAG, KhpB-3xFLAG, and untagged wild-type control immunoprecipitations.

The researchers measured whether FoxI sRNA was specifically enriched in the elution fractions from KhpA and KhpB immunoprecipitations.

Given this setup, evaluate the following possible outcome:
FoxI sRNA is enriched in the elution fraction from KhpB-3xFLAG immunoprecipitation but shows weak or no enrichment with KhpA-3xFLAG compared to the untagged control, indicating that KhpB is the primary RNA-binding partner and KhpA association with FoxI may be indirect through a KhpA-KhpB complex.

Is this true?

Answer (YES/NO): NO